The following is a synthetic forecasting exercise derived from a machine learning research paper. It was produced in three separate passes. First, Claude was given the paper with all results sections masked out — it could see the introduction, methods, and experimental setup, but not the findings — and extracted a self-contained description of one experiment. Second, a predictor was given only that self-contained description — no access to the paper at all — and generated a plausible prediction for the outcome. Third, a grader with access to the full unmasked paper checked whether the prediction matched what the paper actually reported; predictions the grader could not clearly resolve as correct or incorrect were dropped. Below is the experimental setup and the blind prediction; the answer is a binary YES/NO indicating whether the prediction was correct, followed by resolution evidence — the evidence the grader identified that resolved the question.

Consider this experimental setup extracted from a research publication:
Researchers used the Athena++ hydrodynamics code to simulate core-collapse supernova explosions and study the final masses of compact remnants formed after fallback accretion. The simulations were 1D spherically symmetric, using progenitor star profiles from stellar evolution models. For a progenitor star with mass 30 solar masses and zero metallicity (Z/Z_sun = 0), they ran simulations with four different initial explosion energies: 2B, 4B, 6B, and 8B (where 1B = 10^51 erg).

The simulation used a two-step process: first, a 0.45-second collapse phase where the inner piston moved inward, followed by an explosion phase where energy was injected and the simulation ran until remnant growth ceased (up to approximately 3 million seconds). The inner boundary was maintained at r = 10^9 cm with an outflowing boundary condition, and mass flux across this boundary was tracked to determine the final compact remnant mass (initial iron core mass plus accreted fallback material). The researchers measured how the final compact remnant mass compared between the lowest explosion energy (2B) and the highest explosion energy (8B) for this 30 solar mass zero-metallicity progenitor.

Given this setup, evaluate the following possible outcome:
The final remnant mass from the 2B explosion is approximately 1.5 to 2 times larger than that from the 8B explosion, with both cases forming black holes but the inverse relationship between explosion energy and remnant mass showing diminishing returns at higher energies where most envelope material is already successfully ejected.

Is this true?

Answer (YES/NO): NO